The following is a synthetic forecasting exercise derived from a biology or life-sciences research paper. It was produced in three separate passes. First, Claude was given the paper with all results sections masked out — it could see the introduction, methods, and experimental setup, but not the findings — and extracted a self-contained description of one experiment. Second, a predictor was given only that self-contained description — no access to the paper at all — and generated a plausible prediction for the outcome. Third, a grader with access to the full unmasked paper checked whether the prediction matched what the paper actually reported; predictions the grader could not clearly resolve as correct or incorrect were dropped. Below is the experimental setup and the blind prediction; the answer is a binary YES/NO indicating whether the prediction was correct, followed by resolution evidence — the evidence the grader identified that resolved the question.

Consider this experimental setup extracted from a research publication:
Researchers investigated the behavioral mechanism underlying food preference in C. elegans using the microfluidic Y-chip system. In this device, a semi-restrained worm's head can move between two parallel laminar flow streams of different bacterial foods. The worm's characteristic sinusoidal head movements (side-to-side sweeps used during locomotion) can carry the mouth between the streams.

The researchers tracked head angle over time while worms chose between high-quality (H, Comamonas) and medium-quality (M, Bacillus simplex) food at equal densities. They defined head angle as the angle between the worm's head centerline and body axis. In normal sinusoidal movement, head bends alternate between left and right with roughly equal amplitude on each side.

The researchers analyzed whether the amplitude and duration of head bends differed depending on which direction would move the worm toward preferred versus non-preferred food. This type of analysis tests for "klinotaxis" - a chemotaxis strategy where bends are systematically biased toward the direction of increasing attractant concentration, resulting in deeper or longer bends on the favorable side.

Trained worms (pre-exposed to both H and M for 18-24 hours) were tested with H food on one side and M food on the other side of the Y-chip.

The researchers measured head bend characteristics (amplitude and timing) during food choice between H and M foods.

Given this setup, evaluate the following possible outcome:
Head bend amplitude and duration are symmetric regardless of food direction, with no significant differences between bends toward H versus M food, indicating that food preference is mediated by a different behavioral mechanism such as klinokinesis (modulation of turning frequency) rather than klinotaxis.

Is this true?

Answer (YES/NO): NO